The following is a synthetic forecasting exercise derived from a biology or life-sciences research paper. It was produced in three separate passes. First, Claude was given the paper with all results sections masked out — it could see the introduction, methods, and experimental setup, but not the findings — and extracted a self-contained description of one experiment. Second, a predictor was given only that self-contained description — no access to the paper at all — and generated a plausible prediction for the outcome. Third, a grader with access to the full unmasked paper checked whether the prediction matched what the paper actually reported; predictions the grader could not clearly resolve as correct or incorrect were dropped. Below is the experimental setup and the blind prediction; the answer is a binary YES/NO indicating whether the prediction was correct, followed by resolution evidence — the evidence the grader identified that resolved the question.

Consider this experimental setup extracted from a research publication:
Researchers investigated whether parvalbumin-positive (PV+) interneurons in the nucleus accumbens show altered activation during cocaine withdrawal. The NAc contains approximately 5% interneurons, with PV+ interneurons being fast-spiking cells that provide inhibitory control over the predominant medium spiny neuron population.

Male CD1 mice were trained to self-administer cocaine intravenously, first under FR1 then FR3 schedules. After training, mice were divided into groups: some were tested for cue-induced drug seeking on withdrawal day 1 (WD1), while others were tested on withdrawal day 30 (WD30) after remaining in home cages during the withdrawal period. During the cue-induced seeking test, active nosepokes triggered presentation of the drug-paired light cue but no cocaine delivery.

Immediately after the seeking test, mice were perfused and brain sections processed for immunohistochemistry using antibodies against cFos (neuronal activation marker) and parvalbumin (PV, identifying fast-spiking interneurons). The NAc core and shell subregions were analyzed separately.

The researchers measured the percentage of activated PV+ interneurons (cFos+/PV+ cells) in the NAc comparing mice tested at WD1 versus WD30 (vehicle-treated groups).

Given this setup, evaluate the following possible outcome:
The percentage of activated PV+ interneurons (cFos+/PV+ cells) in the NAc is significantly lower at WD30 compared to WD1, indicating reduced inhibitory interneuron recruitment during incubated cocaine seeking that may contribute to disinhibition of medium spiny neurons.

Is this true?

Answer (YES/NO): NO